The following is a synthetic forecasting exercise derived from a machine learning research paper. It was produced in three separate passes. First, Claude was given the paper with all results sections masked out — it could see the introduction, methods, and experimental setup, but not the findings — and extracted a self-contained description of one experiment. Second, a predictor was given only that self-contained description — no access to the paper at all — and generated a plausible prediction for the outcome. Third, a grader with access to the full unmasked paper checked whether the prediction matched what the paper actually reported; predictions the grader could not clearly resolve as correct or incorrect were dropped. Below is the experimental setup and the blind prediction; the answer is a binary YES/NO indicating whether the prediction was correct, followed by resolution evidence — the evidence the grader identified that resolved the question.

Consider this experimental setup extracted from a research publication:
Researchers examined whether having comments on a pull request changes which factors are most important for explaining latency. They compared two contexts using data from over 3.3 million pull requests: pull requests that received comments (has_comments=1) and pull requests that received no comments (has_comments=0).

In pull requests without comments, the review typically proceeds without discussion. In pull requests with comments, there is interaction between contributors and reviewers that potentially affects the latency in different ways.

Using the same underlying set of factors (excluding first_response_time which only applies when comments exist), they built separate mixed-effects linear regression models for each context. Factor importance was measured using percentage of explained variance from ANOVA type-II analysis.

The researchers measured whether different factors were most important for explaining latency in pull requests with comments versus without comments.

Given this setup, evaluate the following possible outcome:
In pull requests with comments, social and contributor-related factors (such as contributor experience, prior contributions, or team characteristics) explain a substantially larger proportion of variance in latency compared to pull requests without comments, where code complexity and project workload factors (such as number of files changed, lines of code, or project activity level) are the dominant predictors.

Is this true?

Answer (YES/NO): NO